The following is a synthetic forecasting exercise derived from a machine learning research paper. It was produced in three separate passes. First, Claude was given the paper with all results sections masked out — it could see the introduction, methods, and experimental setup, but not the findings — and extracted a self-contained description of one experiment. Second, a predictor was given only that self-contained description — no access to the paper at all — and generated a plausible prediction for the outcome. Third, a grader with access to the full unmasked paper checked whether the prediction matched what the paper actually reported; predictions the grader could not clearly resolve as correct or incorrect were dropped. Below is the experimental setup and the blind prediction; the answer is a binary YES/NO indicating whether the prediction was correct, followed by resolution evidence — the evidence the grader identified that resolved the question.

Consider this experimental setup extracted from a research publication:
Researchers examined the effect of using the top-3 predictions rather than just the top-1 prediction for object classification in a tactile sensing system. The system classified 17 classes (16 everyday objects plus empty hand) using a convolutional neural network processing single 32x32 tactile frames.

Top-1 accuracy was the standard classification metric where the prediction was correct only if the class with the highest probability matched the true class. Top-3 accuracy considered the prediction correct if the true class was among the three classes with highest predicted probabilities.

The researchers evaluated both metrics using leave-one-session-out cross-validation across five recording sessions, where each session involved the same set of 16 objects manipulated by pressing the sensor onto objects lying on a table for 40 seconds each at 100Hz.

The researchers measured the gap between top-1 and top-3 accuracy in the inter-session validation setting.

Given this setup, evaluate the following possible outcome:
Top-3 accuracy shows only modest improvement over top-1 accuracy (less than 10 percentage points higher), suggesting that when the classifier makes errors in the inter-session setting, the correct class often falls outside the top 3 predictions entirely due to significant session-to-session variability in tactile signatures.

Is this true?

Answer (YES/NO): NO